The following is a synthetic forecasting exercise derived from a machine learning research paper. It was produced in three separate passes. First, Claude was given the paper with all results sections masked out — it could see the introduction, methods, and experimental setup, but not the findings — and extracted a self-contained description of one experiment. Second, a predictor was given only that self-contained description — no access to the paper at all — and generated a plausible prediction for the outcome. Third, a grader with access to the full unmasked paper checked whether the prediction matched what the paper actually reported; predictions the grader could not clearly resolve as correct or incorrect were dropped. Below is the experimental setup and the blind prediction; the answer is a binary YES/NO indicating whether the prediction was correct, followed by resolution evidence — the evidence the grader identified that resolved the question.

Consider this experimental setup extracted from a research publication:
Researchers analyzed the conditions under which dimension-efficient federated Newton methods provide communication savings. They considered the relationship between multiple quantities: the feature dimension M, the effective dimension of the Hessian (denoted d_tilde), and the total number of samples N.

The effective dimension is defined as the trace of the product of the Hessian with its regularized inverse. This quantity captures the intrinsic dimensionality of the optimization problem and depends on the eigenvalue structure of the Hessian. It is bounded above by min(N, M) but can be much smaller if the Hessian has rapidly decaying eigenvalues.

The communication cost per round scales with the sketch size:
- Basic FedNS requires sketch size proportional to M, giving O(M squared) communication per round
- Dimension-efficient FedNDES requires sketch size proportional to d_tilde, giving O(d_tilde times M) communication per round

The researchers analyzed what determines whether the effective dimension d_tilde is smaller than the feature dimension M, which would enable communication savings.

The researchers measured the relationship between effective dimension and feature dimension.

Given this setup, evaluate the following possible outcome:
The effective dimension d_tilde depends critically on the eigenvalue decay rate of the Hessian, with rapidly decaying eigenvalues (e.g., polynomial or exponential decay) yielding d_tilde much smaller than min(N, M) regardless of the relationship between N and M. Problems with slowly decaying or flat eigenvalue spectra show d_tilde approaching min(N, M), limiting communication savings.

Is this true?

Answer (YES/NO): NO